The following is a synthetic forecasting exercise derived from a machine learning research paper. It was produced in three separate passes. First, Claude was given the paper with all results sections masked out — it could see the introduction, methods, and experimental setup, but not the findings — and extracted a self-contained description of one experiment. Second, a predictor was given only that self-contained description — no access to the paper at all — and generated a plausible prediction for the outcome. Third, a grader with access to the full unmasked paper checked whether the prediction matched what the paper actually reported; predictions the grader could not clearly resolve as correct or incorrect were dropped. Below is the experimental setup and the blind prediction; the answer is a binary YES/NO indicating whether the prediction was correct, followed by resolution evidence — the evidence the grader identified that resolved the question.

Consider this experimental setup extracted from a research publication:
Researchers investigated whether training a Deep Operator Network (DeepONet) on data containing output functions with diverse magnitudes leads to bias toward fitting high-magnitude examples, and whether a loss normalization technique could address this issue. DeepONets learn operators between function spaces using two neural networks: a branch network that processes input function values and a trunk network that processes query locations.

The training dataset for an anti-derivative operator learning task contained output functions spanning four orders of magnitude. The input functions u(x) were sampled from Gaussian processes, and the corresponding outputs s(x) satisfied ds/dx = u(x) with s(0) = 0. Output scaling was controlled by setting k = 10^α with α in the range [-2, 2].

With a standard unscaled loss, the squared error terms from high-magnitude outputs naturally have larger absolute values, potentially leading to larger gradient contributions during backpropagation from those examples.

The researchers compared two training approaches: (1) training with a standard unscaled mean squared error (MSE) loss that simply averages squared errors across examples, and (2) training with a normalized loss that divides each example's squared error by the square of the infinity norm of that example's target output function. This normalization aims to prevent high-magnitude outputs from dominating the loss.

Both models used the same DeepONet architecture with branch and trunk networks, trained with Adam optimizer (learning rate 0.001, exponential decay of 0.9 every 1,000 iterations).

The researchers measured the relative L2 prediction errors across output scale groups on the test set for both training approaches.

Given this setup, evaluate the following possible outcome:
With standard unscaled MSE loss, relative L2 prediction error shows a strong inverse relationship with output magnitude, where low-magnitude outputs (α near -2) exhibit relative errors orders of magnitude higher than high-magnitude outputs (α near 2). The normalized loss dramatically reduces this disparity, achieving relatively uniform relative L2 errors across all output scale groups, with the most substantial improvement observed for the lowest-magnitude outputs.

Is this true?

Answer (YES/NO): NO